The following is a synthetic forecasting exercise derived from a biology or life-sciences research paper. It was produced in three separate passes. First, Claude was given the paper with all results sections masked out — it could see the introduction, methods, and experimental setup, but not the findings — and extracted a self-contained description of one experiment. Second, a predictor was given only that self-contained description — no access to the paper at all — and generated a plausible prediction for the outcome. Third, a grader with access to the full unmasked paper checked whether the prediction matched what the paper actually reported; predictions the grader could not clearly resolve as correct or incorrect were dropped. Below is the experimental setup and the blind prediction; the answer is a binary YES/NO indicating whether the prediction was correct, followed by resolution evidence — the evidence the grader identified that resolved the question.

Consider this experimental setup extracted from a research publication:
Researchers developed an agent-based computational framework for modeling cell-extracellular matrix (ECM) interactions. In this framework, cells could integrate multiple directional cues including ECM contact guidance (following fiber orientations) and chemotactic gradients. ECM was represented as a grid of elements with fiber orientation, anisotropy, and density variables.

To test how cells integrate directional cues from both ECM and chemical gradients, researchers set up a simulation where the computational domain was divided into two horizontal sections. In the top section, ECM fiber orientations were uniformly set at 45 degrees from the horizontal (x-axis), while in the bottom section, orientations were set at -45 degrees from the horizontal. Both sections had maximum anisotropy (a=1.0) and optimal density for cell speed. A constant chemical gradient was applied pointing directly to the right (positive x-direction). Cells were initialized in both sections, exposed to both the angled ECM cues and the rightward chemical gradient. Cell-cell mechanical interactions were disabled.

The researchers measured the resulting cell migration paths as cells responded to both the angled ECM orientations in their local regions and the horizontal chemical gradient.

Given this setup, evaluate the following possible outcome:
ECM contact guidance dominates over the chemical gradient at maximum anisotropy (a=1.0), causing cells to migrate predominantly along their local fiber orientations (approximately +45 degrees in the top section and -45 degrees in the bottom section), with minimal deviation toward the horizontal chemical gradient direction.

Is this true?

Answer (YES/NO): NO